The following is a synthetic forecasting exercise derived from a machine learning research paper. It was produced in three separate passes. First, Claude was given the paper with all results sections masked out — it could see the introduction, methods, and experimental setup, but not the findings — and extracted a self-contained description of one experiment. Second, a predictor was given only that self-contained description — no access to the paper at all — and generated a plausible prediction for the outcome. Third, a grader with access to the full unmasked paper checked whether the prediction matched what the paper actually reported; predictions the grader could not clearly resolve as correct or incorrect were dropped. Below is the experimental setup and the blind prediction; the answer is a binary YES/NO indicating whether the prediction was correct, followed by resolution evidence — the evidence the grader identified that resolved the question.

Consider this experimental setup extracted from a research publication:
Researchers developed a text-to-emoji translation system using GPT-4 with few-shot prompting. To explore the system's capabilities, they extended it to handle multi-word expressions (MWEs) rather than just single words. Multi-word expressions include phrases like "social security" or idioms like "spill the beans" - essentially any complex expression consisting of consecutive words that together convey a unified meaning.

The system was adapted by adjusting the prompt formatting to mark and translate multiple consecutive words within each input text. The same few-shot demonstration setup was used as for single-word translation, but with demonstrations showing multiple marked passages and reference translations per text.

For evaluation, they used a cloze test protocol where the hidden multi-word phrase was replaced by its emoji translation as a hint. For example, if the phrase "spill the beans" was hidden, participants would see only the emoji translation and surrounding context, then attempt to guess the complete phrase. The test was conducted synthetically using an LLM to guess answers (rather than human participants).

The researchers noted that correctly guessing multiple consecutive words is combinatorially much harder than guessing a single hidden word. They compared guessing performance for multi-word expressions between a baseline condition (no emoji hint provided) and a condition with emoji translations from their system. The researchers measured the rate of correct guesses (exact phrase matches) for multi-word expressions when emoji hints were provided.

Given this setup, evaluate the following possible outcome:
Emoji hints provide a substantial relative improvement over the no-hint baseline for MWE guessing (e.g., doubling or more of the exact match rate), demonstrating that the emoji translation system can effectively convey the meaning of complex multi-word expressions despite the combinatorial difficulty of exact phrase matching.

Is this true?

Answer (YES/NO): NO